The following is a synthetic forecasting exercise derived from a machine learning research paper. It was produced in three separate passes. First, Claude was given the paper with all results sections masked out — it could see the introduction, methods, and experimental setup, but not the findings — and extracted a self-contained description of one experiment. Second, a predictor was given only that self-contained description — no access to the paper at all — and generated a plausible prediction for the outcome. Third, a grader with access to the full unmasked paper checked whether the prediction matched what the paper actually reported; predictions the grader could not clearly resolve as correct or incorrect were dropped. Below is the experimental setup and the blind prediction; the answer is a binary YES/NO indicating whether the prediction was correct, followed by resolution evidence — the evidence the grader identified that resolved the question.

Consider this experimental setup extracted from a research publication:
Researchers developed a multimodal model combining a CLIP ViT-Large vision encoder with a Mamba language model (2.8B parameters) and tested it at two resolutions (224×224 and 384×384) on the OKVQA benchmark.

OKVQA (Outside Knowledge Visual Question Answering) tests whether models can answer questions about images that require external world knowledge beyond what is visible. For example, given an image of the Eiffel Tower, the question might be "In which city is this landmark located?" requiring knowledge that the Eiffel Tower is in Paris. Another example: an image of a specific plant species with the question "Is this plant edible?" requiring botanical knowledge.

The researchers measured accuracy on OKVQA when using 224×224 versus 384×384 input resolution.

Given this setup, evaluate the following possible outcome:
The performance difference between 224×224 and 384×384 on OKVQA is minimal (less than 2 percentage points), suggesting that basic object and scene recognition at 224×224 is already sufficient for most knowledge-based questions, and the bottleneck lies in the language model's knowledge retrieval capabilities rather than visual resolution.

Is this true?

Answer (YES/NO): YES